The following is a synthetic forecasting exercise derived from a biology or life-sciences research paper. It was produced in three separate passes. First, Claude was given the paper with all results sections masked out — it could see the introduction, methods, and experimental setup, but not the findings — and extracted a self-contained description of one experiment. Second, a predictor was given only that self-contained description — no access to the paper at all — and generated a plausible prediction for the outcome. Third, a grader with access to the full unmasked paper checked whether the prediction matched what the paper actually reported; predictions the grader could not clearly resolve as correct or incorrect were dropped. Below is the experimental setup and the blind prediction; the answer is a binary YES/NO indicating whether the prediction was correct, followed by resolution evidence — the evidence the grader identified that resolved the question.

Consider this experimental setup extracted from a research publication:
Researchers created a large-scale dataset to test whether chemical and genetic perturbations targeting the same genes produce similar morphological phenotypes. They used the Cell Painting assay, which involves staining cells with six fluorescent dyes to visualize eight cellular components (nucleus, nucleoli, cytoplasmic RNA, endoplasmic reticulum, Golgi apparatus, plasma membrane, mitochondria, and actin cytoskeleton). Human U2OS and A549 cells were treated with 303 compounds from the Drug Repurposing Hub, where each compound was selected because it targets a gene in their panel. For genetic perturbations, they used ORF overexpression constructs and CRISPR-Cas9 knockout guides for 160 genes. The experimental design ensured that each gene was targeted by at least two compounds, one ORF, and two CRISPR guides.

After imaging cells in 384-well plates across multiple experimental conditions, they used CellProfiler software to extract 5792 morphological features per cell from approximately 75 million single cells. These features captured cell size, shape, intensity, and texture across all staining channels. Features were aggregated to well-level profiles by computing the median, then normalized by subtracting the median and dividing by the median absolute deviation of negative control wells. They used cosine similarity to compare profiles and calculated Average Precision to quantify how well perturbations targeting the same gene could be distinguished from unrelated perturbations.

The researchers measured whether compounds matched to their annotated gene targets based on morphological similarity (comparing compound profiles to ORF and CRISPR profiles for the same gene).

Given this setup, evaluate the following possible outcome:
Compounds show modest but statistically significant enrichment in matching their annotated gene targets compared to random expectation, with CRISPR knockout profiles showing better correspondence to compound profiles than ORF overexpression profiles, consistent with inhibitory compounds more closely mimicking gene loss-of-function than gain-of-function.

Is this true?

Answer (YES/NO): NO